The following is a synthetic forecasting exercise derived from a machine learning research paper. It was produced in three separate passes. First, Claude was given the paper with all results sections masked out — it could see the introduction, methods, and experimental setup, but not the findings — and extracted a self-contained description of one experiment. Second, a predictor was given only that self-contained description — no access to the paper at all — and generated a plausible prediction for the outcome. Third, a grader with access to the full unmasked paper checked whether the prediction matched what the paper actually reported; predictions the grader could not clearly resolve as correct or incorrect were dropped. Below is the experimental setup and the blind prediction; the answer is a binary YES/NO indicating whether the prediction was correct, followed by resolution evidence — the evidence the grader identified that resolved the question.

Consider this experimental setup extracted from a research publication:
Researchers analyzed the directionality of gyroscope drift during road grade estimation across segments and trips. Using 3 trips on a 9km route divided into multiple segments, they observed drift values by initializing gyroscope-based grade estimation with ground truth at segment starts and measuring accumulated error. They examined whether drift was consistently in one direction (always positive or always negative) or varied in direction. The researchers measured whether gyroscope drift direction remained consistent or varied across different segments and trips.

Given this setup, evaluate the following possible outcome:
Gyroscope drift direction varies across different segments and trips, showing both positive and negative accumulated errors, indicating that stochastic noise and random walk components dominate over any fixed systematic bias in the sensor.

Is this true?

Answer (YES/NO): YES